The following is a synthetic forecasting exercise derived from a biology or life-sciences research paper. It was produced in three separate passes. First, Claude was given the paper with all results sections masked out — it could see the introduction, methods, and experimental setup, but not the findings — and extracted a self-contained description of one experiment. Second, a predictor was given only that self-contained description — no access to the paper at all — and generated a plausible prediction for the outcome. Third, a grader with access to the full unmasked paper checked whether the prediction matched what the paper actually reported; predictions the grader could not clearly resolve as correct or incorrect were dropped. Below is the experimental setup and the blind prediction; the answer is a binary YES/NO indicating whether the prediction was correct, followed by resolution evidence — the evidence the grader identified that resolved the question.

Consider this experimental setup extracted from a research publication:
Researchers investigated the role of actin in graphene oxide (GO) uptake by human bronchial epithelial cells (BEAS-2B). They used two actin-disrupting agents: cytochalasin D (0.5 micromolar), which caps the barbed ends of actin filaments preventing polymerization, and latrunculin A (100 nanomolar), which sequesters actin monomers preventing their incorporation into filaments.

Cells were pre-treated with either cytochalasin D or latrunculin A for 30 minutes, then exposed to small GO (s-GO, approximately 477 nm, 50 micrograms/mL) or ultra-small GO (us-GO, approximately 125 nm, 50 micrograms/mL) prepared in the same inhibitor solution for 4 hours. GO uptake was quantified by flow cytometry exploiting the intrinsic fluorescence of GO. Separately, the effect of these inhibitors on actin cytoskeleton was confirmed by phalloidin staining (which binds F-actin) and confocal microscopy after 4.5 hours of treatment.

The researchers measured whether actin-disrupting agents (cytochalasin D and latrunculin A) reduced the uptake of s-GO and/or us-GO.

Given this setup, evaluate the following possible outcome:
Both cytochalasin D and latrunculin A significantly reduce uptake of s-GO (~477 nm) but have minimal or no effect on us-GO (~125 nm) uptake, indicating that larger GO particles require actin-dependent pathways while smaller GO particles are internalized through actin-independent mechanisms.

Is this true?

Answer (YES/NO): NO